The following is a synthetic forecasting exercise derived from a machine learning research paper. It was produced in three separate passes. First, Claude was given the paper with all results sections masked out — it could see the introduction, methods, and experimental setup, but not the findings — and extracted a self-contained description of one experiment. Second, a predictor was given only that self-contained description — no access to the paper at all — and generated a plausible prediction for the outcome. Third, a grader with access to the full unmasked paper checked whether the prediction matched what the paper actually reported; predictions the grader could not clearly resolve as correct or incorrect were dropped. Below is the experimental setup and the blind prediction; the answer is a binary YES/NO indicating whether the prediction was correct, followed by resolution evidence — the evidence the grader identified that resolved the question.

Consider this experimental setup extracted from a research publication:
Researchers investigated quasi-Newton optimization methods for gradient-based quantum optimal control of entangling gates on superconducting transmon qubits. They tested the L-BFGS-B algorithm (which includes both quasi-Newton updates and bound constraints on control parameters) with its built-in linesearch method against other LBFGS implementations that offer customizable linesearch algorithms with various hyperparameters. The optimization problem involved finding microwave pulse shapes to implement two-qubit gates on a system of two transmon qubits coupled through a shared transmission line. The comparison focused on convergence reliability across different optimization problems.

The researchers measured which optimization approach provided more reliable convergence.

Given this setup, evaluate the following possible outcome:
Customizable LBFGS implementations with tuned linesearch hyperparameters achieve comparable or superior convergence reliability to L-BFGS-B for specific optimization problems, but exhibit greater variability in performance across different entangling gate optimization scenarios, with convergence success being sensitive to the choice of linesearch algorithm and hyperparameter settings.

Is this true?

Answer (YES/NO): NO